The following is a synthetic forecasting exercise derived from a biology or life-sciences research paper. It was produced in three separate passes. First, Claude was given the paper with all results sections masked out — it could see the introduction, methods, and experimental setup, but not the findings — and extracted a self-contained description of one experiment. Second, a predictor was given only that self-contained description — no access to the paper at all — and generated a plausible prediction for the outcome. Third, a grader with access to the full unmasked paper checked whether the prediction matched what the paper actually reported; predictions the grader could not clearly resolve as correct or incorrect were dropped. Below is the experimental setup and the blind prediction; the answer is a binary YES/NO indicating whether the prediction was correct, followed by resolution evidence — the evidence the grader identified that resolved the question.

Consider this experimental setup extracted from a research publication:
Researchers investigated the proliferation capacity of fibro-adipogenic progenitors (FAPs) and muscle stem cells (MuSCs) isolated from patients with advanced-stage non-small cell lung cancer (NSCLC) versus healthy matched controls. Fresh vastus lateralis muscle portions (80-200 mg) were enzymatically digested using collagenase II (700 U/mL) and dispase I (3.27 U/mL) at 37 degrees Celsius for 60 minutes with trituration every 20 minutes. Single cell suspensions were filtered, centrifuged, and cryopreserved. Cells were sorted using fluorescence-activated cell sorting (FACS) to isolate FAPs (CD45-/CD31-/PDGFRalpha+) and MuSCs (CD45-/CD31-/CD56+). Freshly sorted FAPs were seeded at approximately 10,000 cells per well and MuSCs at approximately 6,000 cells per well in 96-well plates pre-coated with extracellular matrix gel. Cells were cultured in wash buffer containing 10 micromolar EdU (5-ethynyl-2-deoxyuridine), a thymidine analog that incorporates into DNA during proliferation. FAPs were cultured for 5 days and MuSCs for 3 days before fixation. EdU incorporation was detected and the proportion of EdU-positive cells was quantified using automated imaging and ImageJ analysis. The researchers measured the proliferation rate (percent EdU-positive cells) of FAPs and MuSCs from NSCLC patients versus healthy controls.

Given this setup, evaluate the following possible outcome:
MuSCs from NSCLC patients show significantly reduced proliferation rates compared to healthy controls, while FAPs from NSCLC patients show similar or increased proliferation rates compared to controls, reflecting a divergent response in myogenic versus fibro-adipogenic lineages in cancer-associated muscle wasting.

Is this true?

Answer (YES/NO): NO